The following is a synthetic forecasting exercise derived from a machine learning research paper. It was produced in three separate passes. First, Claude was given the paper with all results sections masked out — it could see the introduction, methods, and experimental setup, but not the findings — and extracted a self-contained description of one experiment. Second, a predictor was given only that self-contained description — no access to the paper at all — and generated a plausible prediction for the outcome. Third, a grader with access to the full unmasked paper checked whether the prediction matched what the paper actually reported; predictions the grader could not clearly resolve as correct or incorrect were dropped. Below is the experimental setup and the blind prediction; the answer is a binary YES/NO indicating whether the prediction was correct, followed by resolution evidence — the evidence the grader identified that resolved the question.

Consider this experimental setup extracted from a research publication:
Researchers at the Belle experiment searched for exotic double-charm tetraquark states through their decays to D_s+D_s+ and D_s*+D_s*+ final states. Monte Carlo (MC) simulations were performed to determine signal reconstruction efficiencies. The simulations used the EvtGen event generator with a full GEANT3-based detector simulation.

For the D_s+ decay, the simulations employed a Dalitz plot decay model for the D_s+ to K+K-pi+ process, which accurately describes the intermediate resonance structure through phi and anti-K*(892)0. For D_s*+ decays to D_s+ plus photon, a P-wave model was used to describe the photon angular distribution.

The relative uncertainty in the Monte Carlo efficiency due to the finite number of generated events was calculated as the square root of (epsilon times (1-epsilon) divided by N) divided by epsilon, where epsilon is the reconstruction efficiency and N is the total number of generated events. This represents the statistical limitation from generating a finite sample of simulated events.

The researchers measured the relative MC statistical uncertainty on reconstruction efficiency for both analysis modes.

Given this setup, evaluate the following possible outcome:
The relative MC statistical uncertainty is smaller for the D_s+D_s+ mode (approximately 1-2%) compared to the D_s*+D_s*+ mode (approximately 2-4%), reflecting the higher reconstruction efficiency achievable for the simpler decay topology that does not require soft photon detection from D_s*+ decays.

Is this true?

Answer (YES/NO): NO